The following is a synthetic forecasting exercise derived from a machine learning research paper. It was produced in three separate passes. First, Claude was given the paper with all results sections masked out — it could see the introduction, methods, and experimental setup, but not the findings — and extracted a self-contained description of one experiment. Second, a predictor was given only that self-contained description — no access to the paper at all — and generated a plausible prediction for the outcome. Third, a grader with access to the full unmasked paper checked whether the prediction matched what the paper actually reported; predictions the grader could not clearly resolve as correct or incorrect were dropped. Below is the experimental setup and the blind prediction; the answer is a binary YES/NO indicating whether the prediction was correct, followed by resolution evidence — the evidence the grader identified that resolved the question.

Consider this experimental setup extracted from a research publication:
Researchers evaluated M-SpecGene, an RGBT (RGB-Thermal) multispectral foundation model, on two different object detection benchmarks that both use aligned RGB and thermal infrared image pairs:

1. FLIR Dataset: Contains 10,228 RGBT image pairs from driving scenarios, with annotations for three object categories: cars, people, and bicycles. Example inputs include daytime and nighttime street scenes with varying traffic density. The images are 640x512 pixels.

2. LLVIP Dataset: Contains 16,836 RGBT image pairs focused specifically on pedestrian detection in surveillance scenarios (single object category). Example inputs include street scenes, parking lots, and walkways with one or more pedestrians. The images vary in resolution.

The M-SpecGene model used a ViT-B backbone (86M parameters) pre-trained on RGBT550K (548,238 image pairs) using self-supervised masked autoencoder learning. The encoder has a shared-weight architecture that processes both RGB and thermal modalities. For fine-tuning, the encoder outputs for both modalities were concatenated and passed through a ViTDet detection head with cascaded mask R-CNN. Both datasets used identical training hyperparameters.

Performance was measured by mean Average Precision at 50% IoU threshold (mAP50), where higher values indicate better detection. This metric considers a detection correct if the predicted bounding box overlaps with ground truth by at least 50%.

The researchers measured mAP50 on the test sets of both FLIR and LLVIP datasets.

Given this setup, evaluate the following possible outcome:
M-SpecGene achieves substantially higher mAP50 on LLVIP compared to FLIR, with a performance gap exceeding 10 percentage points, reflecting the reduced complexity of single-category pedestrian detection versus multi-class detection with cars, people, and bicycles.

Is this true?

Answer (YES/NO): YES